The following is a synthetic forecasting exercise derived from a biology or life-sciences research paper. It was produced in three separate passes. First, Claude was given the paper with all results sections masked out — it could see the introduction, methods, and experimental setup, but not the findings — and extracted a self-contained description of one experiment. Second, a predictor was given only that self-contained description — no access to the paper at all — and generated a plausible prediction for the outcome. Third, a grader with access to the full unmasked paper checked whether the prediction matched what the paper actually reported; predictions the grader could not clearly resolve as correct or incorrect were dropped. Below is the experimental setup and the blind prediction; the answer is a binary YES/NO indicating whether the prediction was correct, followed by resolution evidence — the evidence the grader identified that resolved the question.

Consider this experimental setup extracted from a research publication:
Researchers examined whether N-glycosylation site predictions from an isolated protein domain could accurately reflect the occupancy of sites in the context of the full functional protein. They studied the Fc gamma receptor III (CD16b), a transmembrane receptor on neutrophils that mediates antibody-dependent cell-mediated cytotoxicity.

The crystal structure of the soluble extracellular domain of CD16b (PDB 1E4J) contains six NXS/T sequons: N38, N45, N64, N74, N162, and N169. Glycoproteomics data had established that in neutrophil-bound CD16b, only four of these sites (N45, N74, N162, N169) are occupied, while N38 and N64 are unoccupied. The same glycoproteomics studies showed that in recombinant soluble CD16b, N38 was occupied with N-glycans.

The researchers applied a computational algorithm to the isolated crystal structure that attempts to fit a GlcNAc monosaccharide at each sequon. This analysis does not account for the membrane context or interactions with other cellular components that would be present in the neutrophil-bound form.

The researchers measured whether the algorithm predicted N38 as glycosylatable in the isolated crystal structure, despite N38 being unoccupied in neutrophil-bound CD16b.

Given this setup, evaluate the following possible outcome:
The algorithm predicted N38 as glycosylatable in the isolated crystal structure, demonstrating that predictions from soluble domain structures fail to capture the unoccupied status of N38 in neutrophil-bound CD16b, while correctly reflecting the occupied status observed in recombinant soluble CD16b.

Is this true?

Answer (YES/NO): YES